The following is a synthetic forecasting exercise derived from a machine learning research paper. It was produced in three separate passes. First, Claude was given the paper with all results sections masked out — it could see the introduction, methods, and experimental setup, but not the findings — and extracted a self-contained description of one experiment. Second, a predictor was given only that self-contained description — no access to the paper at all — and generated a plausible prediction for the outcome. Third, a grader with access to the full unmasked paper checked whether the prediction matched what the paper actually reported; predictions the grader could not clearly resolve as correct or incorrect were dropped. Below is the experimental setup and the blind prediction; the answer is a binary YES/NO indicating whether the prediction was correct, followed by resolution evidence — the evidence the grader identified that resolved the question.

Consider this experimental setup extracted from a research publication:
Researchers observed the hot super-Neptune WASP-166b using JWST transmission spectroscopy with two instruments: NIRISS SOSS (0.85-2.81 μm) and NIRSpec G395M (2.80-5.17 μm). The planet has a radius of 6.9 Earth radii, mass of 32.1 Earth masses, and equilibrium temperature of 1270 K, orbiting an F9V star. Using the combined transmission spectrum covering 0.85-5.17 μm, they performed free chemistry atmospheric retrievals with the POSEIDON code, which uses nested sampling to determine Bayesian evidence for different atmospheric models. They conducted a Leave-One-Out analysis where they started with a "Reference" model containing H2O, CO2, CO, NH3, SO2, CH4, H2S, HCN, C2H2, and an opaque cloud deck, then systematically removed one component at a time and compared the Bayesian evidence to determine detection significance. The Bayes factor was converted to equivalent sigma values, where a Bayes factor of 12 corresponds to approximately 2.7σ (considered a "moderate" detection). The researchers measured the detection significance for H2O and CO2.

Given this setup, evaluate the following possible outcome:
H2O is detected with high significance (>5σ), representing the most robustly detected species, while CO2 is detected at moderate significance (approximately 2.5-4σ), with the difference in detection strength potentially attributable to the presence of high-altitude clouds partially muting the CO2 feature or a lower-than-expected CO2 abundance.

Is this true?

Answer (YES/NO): NO